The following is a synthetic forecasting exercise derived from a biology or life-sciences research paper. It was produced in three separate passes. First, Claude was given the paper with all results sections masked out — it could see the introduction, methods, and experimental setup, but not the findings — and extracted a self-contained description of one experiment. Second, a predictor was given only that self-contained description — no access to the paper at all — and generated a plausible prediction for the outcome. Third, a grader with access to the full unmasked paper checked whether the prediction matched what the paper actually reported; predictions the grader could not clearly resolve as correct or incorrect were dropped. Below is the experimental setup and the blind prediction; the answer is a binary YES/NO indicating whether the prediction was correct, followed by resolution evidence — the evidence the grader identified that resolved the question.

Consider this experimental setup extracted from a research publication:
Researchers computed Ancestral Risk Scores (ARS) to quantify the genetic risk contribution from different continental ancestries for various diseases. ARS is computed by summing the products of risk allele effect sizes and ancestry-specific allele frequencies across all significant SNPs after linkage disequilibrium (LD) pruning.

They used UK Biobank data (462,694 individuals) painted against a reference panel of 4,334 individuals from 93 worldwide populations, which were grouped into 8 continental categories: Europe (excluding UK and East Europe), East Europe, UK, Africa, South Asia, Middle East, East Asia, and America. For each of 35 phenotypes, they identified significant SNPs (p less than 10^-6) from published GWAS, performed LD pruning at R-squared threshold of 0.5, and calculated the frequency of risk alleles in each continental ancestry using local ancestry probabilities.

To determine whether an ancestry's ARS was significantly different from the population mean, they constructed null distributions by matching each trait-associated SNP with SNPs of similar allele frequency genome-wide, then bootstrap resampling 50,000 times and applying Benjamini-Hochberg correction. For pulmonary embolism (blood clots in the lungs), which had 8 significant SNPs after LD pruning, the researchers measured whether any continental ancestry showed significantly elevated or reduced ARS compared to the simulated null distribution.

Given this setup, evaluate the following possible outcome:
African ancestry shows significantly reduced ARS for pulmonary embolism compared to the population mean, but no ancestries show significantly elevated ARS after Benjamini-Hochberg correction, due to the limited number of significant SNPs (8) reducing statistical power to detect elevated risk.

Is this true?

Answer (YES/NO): NO